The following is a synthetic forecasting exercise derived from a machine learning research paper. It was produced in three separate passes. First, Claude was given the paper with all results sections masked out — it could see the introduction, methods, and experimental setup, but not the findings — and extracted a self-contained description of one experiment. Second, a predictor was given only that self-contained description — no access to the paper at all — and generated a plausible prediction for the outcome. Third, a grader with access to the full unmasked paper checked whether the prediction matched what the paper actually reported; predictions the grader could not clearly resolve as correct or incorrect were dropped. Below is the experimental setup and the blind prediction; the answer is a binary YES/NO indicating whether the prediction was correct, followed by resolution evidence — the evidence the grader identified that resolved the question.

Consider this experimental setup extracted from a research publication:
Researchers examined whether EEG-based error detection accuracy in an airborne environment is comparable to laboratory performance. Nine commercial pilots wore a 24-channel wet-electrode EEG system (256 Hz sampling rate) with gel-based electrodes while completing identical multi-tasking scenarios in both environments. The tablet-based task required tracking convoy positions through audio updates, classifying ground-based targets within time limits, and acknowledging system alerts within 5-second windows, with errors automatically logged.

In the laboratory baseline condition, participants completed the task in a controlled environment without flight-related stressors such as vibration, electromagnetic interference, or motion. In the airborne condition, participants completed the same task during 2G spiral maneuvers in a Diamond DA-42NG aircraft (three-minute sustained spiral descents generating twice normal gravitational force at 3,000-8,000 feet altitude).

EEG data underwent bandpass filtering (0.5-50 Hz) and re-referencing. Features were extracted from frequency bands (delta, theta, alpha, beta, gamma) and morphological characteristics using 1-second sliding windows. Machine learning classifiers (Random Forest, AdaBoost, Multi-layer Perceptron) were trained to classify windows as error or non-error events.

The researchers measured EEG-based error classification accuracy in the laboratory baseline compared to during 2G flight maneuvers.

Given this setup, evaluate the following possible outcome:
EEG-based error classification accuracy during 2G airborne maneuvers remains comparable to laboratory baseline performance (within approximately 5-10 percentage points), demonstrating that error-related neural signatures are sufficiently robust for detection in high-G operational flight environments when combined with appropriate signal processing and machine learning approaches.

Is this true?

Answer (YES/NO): YES